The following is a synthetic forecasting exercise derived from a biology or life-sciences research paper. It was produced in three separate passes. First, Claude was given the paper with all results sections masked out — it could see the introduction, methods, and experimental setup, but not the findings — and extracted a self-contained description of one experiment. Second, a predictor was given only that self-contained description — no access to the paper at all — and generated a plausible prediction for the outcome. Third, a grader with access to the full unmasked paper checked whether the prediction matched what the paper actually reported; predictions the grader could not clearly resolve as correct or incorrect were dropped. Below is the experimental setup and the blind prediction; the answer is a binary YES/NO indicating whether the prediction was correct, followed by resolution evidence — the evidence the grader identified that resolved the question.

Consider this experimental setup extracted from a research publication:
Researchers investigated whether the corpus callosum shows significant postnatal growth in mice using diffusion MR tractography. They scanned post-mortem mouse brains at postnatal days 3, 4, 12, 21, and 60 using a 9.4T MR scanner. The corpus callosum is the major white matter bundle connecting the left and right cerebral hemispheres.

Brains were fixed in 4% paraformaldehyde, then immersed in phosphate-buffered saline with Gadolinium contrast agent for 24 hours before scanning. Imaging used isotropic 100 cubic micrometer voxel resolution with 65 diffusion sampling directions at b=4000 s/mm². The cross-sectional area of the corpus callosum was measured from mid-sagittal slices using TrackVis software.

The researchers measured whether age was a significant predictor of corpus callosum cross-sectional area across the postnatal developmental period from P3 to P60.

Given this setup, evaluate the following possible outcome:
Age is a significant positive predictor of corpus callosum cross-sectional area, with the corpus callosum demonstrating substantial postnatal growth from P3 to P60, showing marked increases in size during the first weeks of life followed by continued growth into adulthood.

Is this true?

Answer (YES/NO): NO